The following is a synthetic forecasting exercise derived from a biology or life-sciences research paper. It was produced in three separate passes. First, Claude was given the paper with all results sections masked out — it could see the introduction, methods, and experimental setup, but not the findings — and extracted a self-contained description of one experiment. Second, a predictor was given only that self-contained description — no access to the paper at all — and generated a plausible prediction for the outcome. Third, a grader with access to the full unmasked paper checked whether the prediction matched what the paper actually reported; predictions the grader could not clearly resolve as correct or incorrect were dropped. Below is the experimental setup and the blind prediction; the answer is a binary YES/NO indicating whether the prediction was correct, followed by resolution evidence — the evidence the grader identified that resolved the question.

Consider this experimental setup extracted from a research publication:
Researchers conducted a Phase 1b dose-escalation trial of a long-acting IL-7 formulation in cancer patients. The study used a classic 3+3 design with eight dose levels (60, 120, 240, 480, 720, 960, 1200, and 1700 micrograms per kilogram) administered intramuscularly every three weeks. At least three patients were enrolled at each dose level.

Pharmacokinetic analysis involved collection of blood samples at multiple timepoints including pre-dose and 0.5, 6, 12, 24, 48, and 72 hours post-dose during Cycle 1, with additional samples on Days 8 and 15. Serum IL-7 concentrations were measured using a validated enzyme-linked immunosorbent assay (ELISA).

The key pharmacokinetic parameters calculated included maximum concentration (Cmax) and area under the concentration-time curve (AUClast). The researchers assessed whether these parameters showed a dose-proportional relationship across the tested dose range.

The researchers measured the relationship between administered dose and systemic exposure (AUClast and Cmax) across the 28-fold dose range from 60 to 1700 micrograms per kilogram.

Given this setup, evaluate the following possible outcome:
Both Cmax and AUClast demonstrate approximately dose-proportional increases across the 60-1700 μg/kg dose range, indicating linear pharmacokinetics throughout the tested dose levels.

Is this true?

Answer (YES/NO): YES